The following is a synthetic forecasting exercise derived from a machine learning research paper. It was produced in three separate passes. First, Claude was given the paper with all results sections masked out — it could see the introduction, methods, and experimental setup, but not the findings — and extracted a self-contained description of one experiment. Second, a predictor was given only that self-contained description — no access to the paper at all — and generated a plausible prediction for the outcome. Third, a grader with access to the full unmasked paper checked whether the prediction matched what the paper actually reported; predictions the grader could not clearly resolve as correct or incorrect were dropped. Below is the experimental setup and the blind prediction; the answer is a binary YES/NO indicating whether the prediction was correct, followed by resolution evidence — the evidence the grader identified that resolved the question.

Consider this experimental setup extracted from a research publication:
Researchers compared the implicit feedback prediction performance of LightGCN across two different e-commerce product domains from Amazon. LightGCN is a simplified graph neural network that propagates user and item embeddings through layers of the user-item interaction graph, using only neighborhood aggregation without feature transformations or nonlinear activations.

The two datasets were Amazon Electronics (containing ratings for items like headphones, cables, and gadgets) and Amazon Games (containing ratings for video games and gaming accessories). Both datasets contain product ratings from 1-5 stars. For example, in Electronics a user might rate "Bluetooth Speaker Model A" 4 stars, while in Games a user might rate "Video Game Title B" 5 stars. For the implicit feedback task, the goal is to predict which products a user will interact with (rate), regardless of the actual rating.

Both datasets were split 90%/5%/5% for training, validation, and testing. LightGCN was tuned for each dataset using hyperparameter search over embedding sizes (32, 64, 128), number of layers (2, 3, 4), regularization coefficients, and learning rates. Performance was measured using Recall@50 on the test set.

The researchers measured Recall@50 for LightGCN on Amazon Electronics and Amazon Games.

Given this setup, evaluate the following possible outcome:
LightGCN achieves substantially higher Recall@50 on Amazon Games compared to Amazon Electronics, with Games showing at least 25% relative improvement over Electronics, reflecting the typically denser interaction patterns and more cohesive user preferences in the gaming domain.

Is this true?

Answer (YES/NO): YES